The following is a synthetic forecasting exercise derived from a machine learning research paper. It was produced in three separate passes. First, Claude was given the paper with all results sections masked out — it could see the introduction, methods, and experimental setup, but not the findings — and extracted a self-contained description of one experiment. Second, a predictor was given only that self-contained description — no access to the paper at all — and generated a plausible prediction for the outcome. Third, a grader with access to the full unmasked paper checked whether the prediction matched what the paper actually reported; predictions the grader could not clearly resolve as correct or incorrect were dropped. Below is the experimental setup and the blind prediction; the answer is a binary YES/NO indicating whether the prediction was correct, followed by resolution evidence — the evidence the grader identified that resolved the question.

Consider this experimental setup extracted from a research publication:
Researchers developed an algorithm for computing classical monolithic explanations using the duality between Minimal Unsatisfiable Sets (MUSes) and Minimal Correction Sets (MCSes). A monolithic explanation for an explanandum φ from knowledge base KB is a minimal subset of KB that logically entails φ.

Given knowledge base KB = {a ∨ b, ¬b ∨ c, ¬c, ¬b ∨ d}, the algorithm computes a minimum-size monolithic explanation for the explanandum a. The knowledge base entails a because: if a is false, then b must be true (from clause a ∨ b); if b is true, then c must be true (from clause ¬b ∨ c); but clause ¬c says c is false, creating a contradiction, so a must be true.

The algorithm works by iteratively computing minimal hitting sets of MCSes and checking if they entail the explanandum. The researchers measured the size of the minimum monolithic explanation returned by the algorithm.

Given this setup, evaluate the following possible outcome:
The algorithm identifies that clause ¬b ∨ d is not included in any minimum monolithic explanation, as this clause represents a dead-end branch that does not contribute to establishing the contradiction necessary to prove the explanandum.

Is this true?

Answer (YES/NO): YES